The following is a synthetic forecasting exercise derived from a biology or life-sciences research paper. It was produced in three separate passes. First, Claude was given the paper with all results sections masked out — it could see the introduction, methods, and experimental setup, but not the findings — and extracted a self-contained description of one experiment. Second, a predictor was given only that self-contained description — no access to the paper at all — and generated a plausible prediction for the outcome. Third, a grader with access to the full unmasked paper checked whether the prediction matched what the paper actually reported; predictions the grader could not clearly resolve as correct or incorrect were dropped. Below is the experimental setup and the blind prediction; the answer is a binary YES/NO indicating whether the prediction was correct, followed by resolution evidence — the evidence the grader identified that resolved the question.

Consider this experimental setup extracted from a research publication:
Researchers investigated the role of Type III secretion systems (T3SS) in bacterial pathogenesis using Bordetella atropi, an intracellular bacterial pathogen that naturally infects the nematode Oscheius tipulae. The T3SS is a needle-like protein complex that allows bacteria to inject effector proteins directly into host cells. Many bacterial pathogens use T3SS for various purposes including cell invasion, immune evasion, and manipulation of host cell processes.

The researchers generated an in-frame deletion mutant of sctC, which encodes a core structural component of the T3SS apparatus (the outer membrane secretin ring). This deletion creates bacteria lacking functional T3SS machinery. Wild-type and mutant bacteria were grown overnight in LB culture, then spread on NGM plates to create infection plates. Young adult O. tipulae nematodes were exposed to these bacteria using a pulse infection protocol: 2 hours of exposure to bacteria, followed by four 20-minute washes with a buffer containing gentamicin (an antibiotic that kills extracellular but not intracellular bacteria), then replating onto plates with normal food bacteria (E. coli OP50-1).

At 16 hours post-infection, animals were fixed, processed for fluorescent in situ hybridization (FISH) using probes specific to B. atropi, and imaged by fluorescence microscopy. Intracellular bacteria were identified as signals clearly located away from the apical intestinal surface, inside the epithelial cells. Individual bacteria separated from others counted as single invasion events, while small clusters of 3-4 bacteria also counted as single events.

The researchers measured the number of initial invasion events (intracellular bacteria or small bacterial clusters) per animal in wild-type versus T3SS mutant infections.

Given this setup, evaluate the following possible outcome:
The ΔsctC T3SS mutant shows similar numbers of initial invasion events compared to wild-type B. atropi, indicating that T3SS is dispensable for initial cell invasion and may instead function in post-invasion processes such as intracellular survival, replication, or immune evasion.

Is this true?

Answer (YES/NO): NO